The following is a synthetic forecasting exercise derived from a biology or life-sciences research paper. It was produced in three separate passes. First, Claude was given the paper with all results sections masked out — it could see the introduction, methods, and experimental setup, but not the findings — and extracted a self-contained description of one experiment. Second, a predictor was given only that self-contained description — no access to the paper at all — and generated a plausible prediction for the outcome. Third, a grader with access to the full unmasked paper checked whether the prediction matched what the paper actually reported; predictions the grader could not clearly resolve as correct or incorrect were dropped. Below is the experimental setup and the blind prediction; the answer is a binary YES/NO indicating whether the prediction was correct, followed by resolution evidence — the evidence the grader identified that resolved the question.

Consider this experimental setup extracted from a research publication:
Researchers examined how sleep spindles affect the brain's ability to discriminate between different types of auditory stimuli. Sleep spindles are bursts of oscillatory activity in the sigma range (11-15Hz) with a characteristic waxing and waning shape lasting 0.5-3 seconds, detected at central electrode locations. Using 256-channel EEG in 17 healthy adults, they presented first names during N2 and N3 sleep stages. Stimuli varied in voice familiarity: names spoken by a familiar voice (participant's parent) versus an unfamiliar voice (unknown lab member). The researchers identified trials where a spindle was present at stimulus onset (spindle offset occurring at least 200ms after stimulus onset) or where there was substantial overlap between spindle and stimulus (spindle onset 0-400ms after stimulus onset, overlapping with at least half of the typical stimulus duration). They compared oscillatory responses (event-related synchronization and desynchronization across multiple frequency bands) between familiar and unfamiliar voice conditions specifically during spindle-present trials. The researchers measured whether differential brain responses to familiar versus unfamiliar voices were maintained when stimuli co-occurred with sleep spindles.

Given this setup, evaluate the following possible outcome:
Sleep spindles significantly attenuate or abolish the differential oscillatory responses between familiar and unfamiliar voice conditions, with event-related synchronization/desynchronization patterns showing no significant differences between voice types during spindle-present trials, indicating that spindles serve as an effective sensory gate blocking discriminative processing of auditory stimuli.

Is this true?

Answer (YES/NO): NO